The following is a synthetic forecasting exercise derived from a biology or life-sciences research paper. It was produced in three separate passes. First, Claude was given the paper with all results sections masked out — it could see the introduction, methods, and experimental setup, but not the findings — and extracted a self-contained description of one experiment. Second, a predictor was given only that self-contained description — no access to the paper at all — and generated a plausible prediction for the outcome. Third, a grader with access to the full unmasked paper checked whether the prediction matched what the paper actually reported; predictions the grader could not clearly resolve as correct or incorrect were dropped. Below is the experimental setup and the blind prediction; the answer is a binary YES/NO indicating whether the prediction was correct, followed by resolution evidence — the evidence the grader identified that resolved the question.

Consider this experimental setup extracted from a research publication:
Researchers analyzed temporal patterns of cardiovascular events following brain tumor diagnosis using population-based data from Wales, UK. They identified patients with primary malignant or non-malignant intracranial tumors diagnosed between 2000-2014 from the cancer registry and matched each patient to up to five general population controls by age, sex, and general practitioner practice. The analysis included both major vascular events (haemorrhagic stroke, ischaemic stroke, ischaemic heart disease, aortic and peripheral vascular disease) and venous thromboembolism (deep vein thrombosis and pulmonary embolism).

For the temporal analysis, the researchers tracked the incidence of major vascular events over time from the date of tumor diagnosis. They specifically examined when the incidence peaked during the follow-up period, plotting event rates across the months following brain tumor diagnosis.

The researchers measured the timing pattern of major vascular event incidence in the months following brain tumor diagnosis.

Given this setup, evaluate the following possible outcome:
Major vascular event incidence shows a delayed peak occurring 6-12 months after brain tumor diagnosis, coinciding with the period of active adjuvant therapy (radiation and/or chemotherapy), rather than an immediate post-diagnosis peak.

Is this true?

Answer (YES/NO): NO